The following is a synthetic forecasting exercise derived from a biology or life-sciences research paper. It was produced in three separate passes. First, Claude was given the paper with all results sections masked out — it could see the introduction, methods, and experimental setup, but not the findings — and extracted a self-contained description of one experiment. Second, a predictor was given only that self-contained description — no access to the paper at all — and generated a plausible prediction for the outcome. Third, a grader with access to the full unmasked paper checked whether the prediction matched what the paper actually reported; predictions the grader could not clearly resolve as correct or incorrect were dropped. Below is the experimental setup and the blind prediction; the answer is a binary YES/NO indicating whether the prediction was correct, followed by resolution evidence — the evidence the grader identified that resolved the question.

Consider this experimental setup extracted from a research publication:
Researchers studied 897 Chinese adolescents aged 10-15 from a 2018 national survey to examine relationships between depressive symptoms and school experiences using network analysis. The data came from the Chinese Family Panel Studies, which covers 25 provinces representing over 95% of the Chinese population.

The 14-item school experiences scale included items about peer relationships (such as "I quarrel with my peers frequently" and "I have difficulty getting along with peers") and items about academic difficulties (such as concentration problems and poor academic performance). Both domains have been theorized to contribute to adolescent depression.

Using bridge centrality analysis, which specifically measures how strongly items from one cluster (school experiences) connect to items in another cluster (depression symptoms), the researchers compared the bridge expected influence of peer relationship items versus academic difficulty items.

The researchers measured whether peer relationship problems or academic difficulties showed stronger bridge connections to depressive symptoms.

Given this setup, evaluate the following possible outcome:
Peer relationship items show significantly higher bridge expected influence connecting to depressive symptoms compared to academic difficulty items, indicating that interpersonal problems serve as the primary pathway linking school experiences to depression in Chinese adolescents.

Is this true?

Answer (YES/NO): YES